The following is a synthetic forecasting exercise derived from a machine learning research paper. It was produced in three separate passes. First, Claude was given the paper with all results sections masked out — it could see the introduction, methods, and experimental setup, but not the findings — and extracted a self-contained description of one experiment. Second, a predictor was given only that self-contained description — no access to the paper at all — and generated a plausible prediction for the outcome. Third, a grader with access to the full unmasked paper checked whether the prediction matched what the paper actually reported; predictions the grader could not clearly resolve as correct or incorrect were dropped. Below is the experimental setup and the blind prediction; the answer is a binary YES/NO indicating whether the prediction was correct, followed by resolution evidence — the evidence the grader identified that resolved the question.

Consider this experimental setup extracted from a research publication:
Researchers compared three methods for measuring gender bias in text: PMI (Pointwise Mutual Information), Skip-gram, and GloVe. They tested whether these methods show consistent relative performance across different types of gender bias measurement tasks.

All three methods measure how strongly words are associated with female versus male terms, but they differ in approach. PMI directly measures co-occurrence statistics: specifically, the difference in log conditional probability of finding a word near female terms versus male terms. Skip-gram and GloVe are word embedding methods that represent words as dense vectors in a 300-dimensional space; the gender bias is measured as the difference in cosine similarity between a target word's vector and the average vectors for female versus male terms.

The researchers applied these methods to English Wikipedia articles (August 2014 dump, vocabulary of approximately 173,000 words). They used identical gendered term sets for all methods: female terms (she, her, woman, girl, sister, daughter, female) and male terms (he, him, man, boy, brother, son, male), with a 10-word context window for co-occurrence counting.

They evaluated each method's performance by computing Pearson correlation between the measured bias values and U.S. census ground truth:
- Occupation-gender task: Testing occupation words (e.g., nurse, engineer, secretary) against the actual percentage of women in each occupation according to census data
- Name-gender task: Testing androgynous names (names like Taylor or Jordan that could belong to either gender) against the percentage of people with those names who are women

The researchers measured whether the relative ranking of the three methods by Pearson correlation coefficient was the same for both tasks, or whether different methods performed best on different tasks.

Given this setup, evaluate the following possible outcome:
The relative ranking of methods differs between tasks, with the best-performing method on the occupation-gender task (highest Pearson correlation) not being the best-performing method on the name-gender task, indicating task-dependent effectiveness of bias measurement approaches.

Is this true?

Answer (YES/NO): YES